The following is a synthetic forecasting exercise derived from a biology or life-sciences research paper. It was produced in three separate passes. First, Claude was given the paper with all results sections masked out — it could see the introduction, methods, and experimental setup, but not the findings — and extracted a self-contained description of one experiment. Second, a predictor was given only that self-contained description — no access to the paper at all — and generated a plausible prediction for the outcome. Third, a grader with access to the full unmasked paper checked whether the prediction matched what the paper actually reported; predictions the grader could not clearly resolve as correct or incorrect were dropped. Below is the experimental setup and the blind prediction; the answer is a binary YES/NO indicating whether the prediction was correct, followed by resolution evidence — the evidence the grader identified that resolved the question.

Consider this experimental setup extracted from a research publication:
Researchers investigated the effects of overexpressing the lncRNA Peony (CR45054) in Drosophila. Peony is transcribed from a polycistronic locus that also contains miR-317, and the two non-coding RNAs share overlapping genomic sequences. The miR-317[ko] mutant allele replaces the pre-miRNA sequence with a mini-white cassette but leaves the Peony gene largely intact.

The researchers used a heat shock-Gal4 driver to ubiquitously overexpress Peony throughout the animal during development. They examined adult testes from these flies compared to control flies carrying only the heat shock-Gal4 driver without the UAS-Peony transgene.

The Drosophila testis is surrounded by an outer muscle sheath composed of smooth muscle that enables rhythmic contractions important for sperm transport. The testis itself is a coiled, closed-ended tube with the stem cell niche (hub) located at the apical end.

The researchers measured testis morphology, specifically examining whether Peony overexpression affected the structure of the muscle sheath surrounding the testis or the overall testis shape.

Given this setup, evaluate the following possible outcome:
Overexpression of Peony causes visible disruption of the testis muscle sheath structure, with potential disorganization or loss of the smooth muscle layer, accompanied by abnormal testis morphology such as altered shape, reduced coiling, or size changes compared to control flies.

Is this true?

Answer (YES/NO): YES